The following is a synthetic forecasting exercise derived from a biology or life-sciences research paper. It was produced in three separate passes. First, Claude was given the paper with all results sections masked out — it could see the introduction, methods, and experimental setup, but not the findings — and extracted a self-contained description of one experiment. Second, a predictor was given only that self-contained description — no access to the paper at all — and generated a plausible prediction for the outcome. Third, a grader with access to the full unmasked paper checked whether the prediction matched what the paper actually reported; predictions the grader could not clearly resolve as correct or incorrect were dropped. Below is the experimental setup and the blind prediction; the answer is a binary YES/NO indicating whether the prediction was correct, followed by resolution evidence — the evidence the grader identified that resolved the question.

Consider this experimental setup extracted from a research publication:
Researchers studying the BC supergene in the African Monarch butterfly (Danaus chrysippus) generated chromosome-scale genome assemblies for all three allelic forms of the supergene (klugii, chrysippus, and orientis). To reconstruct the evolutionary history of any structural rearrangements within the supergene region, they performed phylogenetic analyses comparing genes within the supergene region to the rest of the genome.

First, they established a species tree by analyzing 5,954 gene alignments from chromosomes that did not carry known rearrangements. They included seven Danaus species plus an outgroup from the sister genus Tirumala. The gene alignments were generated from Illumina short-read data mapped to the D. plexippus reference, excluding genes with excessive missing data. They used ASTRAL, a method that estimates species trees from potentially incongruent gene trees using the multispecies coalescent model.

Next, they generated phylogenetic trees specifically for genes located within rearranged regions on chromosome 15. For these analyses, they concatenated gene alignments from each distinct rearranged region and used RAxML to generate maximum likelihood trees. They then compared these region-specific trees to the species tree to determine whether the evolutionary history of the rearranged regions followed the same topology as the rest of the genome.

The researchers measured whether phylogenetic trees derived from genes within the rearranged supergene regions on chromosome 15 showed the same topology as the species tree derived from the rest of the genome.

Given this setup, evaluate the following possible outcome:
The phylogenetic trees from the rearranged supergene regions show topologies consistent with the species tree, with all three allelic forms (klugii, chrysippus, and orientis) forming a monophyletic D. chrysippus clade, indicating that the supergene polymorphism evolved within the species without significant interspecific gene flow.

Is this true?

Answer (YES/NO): NO